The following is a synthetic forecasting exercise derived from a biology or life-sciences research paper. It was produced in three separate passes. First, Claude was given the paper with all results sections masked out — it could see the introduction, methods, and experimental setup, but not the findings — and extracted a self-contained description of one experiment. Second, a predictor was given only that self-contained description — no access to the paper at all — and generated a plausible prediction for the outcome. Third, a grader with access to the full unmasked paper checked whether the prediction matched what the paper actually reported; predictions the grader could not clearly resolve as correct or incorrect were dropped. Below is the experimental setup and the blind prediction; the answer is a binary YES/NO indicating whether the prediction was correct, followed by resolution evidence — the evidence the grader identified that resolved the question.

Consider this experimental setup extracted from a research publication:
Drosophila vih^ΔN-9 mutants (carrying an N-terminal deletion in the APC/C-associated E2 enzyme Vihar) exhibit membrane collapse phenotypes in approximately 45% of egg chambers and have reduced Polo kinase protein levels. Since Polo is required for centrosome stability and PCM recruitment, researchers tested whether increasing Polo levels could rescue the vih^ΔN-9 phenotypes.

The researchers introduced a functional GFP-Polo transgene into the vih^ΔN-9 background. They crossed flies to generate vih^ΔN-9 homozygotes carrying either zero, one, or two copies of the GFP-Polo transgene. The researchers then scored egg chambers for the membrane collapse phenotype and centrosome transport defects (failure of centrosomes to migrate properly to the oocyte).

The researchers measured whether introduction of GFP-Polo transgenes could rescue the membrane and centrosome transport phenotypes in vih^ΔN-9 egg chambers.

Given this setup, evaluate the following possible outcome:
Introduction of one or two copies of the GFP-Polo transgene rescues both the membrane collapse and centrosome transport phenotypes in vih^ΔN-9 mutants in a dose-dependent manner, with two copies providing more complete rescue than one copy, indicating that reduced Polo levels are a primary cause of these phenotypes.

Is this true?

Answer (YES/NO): NO